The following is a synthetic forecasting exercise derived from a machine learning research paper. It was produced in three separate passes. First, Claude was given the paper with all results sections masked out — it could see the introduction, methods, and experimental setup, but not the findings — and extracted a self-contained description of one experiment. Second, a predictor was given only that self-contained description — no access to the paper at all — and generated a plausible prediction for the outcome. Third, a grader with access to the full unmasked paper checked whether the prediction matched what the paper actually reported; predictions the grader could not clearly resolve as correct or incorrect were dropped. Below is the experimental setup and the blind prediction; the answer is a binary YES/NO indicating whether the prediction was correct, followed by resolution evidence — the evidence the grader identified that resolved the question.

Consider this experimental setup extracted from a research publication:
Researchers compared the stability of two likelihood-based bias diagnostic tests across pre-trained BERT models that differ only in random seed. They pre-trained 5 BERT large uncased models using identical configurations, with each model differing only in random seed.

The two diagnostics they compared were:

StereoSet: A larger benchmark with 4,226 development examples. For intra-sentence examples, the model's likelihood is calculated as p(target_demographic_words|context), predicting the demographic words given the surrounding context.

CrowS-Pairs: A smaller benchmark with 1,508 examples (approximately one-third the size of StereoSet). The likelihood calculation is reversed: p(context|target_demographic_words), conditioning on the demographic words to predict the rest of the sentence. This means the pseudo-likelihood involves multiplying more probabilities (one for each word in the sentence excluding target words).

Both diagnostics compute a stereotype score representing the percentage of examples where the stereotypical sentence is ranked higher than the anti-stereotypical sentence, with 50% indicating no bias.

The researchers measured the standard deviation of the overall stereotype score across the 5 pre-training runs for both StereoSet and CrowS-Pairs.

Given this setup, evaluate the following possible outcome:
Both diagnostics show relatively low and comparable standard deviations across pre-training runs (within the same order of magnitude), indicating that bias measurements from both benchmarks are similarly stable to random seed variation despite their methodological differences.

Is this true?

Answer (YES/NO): NO